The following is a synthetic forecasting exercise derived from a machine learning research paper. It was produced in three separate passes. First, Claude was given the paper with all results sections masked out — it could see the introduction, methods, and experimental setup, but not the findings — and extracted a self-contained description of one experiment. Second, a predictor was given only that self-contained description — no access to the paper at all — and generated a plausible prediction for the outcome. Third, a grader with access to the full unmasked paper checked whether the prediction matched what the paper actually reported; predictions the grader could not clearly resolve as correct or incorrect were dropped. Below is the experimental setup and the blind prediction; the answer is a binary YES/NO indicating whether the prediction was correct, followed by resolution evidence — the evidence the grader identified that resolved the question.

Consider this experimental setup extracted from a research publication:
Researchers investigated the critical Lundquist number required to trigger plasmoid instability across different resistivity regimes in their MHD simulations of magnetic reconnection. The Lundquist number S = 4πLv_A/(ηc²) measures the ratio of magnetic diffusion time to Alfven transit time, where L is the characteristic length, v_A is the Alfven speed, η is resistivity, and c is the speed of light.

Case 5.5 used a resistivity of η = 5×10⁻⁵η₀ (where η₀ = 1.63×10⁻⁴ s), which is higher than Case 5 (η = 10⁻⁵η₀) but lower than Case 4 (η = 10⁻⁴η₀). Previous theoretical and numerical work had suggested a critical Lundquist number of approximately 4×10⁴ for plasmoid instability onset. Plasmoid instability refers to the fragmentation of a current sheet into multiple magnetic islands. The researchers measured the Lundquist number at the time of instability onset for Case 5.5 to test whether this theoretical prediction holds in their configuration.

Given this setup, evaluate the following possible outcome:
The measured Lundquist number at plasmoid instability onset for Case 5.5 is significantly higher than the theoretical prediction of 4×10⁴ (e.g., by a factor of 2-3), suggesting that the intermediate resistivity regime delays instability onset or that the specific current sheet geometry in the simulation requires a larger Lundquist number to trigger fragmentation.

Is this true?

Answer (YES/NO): NO